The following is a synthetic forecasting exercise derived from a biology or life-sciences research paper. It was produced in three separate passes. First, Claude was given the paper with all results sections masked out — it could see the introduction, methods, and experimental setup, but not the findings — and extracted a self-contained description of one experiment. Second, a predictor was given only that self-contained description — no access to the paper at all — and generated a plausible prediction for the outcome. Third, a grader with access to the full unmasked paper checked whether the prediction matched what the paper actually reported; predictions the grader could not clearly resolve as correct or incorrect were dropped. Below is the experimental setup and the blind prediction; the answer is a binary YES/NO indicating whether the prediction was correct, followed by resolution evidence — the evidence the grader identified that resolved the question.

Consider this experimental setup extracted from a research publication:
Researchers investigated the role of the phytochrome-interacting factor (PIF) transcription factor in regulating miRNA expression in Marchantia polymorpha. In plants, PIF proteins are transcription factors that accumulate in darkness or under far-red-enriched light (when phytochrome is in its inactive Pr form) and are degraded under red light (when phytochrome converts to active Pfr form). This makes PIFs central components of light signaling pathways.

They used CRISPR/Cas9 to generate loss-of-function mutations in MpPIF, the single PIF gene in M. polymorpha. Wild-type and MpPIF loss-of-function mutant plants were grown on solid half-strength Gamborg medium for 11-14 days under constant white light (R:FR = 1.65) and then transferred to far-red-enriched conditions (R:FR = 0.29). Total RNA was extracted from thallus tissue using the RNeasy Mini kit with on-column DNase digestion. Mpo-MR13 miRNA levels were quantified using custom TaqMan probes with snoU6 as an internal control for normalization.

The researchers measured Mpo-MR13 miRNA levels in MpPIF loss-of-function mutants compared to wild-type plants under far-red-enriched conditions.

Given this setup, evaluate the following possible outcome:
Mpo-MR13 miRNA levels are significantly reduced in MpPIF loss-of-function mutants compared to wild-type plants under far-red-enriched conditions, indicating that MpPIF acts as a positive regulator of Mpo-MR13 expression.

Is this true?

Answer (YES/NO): NO